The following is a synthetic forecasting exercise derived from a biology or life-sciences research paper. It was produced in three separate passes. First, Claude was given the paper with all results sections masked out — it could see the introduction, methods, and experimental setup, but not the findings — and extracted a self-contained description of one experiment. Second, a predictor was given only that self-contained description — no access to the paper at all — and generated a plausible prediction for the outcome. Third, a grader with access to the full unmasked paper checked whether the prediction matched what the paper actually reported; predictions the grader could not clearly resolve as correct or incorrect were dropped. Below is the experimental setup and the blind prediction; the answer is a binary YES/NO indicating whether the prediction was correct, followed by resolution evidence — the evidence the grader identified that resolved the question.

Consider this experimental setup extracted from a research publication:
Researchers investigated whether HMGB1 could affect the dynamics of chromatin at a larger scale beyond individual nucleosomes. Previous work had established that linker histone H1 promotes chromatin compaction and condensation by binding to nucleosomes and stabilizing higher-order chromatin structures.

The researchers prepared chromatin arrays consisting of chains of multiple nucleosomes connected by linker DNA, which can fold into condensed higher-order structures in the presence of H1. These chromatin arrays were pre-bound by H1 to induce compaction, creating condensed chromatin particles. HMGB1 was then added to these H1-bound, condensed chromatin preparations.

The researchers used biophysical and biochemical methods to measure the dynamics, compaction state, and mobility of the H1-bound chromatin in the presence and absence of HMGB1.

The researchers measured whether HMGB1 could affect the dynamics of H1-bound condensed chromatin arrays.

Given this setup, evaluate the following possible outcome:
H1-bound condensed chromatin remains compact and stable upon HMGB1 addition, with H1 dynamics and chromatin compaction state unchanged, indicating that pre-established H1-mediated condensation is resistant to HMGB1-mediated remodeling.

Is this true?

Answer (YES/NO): NO